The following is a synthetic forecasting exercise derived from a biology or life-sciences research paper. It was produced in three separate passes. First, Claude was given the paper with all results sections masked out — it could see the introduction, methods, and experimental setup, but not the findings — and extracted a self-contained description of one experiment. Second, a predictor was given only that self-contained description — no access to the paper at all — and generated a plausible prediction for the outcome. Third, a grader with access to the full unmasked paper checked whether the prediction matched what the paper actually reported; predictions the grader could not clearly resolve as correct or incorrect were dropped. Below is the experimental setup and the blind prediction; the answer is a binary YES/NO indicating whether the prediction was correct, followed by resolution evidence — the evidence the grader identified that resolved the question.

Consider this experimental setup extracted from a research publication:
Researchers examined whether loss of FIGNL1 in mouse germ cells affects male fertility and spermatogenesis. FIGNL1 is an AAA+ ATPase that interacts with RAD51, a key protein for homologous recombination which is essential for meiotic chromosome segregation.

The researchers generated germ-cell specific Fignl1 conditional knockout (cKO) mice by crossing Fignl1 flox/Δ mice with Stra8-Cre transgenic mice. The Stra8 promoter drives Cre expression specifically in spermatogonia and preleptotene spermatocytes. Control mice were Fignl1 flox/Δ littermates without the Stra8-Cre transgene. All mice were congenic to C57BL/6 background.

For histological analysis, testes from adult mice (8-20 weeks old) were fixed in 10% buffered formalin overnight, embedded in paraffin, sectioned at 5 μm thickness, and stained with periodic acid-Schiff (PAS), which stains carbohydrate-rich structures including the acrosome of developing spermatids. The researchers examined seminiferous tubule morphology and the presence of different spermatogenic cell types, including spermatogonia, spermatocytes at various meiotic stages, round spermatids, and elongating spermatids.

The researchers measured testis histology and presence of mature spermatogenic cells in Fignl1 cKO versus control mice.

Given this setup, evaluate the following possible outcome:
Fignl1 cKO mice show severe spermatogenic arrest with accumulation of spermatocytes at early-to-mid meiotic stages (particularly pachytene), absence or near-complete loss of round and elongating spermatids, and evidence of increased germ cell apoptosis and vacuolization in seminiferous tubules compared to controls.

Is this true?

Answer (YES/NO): NO